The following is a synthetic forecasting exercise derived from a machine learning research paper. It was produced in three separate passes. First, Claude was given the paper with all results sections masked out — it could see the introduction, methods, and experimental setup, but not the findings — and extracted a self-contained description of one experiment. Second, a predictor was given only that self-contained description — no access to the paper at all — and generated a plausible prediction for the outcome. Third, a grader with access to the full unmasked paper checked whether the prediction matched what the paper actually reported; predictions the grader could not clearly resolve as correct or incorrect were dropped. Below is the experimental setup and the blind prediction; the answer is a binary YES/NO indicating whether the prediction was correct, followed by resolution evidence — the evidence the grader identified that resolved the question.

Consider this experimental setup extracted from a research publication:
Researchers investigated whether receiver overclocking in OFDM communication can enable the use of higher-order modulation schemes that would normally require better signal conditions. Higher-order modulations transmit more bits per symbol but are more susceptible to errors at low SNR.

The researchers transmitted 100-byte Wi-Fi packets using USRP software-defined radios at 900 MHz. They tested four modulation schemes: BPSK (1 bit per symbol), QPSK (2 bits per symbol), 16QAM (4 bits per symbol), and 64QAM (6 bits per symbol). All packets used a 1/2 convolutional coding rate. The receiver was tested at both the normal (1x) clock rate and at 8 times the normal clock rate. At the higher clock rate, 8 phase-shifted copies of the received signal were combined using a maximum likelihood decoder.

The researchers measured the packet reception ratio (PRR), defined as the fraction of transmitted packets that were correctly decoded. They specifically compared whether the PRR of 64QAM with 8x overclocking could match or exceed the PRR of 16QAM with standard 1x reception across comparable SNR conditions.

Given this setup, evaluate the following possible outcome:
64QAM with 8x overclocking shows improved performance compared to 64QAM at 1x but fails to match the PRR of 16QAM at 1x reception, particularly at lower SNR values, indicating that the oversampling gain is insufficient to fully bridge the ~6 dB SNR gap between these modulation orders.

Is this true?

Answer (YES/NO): NO